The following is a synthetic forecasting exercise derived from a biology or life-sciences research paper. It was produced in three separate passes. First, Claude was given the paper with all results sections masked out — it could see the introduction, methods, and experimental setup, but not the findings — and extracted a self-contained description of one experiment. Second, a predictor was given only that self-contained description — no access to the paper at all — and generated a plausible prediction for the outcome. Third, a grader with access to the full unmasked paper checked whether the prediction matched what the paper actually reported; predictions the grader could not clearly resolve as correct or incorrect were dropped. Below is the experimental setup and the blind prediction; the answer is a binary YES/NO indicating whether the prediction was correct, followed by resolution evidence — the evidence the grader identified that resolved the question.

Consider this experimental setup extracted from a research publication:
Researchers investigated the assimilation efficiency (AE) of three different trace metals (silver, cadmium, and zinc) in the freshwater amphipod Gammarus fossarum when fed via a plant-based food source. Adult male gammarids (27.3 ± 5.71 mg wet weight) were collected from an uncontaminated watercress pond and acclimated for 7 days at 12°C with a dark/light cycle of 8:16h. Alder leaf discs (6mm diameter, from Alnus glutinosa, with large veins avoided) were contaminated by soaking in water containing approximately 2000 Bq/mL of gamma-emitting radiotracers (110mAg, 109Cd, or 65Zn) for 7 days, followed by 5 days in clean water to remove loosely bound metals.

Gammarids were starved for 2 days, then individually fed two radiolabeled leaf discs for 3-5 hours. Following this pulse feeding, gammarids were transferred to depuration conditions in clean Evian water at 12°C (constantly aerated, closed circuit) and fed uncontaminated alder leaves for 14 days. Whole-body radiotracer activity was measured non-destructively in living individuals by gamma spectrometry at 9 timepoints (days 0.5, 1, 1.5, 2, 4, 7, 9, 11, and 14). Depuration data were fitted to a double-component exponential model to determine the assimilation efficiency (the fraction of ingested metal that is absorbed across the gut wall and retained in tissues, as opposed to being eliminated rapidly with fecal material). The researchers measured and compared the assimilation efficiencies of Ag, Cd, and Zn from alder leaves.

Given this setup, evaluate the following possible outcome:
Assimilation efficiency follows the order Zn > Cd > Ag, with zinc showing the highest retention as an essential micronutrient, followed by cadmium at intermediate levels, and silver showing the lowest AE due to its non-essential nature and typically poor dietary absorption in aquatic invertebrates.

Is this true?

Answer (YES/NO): NO